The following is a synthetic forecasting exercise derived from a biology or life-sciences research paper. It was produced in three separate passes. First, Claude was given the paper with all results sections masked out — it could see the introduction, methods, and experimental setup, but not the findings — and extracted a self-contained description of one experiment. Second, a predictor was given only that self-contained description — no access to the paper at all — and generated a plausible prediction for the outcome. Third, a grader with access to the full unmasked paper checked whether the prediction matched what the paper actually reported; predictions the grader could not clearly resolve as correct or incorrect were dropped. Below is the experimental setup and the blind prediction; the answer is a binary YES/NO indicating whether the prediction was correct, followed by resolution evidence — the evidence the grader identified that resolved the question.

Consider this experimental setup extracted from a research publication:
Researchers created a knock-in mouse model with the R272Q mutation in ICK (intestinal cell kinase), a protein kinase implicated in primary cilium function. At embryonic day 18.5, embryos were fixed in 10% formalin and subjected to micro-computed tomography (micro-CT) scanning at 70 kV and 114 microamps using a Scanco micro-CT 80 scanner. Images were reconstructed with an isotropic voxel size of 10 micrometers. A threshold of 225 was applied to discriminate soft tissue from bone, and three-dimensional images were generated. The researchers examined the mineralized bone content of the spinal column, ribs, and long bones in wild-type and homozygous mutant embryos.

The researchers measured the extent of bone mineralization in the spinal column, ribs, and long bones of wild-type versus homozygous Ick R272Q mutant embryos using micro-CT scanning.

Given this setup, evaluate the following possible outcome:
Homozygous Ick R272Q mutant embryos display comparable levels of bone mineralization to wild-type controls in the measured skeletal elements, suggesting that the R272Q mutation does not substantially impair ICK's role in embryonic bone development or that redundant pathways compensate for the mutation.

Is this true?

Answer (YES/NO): NO